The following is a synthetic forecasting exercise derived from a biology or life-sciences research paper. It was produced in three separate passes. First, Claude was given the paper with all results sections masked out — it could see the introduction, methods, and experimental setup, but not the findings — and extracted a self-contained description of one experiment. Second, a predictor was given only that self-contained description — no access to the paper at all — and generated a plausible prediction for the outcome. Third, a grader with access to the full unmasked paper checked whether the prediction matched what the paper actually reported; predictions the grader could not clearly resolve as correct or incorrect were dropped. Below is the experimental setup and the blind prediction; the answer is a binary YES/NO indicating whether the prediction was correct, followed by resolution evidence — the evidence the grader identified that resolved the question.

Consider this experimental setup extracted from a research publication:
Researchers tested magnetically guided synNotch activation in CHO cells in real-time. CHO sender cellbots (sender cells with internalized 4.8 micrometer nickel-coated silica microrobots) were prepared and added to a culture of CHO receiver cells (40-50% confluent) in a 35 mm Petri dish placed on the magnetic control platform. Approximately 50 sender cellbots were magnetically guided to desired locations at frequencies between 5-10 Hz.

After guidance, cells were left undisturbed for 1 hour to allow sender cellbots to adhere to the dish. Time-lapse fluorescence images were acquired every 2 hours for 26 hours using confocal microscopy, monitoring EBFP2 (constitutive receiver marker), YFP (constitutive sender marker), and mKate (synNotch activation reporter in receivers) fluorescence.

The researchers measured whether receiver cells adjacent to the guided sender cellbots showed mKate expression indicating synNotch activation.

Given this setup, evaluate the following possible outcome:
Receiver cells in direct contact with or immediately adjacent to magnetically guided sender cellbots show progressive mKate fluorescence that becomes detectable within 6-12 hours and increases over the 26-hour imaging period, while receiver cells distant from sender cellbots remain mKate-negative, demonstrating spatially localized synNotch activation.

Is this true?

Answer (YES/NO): YES